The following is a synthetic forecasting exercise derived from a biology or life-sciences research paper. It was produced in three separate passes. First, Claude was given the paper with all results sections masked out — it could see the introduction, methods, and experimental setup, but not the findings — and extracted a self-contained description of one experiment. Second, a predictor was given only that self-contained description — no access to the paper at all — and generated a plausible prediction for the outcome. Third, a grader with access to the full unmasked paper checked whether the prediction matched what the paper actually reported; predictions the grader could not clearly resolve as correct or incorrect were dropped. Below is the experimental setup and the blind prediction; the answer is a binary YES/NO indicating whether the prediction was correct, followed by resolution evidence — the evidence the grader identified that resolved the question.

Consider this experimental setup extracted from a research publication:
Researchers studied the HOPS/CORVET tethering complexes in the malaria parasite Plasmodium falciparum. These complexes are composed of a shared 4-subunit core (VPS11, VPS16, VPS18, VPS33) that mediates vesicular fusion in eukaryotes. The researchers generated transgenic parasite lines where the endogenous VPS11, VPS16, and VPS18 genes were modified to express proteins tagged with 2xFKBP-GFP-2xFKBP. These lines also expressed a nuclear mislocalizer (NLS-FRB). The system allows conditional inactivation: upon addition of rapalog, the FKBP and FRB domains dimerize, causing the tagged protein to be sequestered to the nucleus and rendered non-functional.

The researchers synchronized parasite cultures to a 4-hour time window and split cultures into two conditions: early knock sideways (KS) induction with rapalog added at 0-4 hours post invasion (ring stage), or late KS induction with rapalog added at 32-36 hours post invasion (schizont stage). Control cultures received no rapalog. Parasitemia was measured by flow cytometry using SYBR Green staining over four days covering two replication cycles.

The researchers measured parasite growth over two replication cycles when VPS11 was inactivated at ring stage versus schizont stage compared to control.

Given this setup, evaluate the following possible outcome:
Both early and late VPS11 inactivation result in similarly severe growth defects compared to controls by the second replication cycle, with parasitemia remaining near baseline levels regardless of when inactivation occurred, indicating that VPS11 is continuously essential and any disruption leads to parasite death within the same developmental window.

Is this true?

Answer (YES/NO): NO